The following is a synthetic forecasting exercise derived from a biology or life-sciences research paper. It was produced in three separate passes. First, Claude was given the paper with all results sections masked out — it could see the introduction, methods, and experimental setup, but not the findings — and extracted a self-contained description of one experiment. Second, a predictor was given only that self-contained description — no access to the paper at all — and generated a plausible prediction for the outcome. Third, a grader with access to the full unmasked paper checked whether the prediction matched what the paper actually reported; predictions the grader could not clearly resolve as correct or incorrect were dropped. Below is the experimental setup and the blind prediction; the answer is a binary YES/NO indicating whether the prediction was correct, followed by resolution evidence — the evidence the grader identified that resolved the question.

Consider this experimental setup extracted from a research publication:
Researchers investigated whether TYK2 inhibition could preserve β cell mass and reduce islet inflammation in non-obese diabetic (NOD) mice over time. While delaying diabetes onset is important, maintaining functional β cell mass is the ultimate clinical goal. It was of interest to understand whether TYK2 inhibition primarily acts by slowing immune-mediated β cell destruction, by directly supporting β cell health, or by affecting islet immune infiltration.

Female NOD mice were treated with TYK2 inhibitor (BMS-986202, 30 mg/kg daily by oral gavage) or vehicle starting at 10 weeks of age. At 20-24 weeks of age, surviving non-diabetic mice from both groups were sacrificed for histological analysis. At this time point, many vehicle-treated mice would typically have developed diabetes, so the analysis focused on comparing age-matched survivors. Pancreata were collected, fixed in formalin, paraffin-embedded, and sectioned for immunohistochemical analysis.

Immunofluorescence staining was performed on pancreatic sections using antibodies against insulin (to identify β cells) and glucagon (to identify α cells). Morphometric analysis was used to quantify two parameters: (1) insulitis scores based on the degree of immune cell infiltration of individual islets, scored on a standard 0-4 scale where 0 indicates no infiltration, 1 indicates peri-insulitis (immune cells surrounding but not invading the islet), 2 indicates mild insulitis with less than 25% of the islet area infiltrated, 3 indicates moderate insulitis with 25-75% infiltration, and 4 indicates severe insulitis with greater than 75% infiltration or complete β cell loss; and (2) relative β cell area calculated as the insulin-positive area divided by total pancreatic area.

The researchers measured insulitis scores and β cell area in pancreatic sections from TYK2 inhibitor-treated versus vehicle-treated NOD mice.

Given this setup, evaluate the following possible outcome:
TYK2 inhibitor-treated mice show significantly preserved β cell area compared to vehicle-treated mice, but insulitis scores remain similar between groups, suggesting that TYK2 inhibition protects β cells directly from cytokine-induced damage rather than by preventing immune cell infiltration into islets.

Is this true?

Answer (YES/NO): NO